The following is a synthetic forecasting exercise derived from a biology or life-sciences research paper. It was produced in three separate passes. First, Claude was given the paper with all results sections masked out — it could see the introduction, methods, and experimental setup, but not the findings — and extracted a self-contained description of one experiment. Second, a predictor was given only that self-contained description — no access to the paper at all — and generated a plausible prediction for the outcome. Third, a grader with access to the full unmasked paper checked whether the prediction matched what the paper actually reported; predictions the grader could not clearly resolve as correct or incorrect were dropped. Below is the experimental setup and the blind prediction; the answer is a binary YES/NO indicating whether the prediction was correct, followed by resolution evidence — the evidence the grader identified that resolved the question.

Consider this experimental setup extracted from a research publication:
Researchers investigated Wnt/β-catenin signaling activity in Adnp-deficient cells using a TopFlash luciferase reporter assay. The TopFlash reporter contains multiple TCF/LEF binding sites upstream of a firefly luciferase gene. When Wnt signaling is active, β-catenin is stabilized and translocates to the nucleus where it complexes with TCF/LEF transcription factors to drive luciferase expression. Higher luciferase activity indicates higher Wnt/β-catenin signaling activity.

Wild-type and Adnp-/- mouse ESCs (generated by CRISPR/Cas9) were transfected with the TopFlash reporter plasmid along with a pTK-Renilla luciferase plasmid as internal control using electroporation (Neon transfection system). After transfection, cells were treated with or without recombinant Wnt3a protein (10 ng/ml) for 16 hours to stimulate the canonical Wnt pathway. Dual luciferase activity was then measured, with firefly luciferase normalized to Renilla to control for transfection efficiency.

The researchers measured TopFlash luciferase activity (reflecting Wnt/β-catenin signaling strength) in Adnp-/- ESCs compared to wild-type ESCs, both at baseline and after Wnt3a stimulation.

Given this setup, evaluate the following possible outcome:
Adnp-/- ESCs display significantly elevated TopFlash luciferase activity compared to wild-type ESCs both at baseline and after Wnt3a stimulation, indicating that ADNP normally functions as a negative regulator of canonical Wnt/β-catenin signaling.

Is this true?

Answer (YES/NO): NO